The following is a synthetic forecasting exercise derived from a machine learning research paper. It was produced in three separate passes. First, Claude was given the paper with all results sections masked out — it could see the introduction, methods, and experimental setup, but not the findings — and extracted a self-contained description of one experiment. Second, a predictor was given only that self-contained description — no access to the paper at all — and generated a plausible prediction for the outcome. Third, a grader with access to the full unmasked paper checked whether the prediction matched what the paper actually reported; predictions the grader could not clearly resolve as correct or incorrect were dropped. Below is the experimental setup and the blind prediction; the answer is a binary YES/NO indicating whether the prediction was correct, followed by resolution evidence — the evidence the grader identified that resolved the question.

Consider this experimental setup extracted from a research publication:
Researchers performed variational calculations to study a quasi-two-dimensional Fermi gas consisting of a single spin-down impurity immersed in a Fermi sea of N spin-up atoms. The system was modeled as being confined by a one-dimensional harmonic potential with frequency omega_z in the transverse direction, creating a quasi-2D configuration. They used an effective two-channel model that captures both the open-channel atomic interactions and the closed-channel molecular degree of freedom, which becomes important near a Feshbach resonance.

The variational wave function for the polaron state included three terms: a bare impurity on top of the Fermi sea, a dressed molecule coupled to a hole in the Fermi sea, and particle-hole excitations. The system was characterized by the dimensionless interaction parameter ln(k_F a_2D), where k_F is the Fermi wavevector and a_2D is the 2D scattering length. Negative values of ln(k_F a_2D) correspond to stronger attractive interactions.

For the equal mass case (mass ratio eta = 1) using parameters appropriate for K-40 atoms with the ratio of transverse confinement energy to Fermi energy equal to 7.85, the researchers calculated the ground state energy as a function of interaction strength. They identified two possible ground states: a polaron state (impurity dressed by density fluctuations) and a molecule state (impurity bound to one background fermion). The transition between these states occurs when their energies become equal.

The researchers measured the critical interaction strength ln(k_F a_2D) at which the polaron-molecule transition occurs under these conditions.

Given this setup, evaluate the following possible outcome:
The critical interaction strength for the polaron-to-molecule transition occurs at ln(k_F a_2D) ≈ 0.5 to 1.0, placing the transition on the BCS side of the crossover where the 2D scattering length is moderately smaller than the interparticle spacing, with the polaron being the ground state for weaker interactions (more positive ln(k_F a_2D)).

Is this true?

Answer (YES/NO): NO